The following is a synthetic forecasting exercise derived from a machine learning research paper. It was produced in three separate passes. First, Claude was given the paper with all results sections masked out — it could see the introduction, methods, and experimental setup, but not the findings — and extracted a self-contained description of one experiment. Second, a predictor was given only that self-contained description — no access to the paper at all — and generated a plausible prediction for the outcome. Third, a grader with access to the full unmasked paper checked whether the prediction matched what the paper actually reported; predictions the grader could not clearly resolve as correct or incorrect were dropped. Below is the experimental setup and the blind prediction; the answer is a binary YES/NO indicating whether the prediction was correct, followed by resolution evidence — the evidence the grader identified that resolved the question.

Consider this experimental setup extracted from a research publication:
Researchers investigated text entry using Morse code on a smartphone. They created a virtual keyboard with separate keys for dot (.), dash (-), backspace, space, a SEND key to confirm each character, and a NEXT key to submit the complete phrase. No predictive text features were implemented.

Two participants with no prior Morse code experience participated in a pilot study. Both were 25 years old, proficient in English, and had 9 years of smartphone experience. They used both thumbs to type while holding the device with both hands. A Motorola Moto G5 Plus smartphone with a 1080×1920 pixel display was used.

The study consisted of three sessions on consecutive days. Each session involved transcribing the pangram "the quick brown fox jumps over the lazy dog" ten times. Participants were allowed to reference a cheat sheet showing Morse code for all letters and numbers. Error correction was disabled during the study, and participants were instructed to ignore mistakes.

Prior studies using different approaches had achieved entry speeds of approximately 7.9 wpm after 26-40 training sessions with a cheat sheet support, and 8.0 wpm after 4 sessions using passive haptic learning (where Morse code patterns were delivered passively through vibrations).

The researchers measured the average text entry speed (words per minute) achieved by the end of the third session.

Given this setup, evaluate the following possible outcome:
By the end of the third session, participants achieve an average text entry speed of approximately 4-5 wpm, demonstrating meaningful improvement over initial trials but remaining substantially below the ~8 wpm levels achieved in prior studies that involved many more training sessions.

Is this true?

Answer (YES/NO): NO